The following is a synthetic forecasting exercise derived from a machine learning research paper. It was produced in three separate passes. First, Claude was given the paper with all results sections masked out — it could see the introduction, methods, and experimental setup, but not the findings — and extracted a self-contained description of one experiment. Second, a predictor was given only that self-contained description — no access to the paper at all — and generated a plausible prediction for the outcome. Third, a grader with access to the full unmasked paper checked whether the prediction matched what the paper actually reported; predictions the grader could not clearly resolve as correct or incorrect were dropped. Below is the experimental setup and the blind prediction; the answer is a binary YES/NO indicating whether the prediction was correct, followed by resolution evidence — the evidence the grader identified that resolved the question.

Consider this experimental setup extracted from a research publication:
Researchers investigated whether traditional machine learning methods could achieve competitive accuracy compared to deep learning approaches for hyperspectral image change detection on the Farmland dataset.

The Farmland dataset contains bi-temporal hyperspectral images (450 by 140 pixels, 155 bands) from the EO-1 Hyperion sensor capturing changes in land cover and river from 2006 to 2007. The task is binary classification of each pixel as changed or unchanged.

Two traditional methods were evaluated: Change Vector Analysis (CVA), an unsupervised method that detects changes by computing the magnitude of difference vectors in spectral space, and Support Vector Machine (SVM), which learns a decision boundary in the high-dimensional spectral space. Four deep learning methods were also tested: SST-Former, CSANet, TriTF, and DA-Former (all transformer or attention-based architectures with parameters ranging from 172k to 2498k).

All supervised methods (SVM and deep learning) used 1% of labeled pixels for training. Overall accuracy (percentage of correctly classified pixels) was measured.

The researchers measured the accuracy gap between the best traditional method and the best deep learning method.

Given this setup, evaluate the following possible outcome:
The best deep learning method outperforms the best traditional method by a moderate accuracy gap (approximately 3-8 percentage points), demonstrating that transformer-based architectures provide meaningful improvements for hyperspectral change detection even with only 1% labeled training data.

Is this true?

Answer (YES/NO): NO